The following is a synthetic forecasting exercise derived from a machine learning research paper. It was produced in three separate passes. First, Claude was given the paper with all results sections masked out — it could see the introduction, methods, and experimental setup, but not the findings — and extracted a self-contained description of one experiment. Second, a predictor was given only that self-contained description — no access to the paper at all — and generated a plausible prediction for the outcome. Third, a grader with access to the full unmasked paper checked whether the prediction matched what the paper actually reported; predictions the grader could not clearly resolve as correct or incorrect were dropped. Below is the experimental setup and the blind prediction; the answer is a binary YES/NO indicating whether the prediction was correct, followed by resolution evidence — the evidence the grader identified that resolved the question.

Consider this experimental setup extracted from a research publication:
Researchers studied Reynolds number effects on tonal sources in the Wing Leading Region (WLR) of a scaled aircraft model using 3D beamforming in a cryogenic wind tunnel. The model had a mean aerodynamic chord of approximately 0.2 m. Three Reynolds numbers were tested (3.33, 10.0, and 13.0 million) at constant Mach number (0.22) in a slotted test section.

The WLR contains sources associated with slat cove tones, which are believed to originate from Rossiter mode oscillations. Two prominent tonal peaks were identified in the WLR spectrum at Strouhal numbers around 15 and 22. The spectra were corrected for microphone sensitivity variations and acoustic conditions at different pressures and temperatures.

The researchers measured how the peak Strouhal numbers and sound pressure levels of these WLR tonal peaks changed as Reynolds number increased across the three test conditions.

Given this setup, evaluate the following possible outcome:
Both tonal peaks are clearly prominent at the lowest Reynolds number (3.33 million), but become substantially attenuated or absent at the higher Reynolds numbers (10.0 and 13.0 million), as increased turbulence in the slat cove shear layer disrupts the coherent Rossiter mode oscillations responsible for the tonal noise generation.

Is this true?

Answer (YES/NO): NO